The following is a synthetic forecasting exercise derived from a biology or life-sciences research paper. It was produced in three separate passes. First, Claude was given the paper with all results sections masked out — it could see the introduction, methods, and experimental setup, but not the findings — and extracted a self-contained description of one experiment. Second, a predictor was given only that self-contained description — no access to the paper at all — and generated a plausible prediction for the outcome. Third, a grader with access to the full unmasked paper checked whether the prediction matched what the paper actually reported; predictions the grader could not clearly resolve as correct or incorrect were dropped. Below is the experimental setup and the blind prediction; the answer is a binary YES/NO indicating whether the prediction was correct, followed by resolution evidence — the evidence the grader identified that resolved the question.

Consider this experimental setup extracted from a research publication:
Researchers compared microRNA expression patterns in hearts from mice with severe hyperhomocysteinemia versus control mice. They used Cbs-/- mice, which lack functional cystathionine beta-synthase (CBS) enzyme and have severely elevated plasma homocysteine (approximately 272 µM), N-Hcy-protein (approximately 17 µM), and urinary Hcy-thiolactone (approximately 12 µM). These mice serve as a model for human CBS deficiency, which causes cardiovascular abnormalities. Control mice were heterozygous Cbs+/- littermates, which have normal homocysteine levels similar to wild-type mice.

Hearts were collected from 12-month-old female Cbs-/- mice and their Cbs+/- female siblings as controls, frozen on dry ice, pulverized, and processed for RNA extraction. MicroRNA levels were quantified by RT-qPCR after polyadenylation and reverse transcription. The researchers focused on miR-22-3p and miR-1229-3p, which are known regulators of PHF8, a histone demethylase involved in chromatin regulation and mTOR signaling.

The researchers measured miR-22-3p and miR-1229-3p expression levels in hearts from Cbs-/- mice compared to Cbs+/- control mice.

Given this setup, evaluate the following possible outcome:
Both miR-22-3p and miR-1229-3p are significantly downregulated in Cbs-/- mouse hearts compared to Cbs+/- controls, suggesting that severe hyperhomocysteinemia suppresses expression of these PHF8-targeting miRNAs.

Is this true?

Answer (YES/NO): NO